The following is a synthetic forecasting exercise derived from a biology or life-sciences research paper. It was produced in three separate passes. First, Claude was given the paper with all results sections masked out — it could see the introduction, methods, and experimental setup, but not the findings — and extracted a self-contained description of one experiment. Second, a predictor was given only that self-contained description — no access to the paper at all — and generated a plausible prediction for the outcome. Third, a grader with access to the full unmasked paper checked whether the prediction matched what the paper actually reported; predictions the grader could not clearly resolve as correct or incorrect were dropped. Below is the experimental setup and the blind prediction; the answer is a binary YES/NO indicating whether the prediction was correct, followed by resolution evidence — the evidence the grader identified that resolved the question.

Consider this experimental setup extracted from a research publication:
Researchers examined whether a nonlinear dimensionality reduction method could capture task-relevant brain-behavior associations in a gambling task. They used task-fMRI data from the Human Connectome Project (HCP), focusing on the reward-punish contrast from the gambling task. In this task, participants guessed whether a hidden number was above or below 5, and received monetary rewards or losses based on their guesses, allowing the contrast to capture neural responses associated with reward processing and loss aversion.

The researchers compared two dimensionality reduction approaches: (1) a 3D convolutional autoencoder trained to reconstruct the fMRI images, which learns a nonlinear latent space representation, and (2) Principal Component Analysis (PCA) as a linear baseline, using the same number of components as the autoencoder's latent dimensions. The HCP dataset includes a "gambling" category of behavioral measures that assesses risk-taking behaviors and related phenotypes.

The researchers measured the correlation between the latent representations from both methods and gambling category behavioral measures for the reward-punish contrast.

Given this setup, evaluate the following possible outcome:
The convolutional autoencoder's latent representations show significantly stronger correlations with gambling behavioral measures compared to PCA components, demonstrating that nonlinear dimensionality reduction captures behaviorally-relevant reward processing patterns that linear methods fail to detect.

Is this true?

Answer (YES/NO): YES